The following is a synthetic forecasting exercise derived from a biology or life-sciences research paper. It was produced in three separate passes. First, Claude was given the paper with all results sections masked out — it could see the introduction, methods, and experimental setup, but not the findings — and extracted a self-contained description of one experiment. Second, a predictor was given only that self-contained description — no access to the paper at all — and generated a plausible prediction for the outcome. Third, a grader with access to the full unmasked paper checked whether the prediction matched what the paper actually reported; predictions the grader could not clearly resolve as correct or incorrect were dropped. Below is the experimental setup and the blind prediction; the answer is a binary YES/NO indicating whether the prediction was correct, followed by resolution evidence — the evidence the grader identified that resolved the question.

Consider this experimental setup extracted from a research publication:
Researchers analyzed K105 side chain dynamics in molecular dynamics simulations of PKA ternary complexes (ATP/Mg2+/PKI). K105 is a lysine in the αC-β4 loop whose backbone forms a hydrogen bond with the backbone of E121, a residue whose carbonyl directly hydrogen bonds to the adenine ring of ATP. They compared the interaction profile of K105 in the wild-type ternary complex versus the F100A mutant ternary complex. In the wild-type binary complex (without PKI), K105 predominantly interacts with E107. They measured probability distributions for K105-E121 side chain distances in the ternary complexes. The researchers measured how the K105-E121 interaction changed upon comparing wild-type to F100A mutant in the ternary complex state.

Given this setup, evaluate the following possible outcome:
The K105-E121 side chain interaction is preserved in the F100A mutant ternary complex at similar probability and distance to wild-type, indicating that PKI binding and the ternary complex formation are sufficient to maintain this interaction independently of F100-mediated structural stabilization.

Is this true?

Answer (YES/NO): NO